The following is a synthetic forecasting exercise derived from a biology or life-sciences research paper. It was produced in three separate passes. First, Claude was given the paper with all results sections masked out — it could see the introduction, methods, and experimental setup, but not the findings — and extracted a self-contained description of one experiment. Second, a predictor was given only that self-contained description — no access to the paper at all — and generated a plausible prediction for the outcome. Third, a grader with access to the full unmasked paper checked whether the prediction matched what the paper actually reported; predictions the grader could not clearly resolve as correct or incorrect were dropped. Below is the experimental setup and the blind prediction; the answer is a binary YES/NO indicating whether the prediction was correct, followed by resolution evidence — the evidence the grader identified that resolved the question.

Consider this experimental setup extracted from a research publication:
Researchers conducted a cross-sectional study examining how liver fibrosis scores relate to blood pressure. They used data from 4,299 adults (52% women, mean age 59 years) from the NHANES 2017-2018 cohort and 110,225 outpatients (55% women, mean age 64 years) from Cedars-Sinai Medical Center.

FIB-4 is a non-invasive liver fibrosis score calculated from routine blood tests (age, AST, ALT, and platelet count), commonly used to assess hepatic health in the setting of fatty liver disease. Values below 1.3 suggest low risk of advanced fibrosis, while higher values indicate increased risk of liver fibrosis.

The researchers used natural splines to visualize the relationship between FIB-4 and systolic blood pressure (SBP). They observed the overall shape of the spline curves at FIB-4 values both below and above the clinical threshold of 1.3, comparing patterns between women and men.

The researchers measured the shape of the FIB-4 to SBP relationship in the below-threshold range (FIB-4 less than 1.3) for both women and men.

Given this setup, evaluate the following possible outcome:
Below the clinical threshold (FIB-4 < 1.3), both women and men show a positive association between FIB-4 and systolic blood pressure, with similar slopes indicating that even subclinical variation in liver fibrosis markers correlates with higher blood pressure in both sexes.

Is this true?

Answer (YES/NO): NO